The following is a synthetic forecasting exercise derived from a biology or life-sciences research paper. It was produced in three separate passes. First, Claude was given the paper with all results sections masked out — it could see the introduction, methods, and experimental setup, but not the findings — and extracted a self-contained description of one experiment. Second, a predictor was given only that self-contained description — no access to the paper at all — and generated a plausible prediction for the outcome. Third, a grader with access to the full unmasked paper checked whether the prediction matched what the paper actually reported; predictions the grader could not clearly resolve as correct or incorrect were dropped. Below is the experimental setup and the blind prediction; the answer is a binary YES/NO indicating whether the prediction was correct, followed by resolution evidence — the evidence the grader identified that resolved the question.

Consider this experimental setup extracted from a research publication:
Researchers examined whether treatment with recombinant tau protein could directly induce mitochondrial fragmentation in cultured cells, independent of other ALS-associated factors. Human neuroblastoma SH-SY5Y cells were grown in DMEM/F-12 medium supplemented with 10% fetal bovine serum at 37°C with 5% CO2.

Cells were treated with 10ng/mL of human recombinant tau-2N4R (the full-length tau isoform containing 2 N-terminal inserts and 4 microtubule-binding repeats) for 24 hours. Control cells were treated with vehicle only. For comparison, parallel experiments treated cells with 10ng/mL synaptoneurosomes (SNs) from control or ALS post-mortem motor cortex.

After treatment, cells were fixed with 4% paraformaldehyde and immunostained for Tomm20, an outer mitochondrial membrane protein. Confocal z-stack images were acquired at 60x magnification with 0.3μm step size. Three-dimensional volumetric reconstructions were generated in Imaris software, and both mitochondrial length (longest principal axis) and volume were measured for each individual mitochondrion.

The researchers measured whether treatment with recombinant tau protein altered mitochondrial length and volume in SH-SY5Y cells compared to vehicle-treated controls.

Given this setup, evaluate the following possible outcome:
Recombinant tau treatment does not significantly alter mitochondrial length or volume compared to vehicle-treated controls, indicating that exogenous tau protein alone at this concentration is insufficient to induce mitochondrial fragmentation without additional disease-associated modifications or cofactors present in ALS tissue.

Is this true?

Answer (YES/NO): NO